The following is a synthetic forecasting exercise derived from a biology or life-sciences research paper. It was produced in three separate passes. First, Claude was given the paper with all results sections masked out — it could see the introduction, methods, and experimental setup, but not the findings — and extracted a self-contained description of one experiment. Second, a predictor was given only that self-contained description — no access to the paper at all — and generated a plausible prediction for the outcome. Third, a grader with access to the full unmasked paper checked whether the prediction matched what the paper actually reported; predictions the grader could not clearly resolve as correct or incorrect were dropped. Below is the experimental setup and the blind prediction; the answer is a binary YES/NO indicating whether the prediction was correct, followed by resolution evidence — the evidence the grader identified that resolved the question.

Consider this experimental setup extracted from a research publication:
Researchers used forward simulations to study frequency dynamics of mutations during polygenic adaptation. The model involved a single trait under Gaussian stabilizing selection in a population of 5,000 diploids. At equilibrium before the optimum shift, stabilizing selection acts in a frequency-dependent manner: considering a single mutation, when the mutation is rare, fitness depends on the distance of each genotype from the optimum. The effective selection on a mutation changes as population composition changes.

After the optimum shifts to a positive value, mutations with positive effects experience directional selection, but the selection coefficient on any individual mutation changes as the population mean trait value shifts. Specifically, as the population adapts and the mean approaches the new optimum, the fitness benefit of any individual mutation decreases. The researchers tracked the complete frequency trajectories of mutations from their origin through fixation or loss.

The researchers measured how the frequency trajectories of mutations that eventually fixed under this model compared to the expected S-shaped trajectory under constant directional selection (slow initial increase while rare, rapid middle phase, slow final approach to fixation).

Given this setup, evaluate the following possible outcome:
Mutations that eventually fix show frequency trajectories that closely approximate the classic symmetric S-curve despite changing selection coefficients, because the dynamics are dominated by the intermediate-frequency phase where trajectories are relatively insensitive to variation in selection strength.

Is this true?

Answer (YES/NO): NO